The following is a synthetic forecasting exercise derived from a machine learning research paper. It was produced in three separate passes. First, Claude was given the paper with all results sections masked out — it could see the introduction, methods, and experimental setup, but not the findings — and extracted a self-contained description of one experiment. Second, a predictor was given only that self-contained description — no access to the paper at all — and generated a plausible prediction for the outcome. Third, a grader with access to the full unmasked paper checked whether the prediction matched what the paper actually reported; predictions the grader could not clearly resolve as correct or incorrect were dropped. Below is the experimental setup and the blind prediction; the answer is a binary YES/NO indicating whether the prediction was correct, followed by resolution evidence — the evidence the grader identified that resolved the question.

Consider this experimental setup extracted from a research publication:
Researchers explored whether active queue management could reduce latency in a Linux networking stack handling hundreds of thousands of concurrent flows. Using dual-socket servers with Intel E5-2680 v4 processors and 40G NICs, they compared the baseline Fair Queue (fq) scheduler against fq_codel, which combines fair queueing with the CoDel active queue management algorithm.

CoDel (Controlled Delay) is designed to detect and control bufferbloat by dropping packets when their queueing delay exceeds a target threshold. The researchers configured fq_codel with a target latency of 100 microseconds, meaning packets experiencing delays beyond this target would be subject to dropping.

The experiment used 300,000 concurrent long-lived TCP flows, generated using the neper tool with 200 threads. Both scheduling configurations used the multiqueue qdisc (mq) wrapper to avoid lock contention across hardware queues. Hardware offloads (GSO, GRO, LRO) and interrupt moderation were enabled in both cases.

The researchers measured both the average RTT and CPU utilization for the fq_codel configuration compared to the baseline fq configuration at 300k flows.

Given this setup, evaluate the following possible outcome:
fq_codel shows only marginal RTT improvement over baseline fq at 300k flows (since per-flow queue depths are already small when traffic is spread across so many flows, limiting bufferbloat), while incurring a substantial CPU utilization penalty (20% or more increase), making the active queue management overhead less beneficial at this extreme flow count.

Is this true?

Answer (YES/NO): NO